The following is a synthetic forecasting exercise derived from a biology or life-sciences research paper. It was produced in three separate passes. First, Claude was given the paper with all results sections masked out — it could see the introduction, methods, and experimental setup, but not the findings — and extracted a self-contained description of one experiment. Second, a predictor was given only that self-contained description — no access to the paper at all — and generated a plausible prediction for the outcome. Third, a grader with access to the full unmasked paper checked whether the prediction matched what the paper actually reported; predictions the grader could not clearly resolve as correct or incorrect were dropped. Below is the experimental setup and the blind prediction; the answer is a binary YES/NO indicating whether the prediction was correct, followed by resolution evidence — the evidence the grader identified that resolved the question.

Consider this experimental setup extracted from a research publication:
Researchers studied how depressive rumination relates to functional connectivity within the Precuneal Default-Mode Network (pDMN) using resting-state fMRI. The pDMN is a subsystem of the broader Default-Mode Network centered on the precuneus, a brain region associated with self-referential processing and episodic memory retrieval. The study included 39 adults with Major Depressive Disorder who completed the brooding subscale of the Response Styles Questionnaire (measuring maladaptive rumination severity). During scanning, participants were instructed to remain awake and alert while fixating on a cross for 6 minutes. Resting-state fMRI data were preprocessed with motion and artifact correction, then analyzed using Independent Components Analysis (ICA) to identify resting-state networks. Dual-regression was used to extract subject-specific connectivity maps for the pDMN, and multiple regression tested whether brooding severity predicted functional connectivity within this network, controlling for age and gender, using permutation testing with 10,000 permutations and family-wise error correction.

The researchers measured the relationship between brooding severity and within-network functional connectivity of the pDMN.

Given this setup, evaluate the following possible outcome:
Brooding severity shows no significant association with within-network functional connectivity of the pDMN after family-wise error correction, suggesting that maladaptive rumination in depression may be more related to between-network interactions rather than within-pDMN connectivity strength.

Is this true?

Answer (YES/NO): NO